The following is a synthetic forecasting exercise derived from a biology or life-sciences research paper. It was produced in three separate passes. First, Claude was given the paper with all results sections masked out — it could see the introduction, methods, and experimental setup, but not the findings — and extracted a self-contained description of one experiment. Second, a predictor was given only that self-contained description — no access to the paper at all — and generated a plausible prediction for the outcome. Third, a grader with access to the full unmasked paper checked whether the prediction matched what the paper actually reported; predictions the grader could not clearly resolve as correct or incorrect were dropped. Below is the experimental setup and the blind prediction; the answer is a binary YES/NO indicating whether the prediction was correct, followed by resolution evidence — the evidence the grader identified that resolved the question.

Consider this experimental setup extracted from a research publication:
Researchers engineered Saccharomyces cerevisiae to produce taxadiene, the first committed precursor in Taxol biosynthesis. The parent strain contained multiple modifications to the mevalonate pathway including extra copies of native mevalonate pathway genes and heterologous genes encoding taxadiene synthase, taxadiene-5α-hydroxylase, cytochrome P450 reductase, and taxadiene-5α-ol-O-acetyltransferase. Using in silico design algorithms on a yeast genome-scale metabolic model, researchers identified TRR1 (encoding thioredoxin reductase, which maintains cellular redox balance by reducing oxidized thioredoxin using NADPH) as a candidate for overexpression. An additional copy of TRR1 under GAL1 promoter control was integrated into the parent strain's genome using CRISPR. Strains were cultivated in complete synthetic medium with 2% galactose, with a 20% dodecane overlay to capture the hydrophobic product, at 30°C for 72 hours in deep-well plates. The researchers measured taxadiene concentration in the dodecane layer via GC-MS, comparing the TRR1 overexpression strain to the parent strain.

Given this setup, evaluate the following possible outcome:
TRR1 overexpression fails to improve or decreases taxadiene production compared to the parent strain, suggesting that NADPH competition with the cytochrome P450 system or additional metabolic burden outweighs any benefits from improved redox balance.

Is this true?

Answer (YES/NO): NO